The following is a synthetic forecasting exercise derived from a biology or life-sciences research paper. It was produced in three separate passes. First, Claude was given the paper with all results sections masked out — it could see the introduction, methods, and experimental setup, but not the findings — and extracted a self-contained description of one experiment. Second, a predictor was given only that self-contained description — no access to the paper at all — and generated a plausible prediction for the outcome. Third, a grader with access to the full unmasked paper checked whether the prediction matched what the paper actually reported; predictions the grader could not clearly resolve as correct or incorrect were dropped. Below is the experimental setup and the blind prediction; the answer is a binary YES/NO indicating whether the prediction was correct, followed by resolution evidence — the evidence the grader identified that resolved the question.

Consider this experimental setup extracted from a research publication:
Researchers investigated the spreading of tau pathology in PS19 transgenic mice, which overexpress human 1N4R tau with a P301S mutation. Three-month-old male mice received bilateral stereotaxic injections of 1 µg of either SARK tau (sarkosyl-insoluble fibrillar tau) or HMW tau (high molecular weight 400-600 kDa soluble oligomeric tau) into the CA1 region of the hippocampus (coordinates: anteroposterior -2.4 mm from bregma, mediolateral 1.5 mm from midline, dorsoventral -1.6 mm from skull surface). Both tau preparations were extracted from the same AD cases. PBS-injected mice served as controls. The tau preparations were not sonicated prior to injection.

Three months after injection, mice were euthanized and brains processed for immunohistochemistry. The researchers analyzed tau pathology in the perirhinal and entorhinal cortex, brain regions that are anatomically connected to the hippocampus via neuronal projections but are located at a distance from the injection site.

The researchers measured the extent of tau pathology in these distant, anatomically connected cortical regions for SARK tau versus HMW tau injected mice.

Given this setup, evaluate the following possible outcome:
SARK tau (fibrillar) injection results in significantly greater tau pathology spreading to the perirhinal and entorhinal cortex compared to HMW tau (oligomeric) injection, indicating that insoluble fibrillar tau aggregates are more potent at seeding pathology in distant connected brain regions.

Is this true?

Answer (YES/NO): NO